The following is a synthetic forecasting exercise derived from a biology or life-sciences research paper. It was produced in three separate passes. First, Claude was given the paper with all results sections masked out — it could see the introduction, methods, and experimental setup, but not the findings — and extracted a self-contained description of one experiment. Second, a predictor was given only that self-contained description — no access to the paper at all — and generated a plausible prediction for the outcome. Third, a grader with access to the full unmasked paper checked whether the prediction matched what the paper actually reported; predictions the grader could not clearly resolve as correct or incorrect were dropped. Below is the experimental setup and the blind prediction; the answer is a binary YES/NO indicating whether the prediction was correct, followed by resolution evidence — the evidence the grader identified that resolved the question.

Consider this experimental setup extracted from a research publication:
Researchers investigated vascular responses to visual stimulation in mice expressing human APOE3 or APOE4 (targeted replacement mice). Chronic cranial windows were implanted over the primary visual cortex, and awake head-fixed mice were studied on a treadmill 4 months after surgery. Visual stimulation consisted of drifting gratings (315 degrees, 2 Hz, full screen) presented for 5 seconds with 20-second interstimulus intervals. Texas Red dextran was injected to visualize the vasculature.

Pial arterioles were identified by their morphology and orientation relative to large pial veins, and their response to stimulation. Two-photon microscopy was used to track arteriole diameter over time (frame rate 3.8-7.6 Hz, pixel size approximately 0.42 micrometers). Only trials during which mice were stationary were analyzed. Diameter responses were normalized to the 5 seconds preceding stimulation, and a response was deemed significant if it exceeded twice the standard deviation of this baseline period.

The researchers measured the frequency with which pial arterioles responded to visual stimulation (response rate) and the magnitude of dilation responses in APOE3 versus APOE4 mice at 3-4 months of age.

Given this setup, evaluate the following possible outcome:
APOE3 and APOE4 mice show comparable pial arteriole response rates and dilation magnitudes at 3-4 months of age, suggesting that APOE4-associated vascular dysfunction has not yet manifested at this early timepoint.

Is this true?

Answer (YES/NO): NO